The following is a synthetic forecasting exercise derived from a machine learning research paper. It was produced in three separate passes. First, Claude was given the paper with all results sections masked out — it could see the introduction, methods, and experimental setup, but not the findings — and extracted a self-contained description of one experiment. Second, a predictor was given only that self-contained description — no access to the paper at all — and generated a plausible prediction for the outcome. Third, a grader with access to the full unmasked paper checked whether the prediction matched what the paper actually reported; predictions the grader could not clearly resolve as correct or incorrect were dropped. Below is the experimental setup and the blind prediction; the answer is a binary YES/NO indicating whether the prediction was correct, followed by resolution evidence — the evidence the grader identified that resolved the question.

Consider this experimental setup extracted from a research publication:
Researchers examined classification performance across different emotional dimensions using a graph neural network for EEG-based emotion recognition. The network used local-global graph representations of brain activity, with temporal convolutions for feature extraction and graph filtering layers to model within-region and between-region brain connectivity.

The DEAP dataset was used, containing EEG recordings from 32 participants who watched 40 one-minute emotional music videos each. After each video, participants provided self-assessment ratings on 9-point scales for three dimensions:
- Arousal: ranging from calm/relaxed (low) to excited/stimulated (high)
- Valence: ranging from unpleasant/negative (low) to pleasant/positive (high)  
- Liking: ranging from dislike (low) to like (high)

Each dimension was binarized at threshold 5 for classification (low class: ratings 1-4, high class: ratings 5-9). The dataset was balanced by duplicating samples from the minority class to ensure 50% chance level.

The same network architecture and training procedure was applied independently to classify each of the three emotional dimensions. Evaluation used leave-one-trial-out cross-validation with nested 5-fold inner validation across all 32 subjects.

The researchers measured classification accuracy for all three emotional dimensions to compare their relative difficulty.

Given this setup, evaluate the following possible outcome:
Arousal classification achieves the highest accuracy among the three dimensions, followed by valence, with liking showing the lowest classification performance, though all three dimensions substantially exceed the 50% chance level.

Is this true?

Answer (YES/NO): NO